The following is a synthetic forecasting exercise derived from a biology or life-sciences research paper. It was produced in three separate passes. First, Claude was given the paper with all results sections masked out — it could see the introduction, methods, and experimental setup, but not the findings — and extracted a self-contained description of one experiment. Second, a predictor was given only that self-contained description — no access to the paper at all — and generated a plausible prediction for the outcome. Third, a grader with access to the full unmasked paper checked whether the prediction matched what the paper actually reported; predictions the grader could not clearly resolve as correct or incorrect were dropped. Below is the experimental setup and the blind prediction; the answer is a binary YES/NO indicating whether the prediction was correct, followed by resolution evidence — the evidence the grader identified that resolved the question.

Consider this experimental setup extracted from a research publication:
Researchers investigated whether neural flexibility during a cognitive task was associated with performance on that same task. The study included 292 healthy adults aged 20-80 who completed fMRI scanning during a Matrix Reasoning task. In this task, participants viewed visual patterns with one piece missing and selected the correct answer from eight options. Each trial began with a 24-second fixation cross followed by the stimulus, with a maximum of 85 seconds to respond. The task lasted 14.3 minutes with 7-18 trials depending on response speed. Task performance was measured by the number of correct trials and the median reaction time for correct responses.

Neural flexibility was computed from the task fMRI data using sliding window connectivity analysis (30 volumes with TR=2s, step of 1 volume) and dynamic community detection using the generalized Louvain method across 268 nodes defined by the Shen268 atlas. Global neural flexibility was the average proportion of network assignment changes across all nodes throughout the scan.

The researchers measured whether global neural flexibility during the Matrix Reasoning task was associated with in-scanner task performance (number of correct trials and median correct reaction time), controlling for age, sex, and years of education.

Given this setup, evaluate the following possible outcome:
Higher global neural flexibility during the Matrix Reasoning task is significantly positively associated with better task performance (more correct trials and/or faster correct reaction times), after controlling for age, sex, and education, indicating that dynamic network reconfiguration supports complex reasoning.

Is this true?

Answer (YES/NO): NO